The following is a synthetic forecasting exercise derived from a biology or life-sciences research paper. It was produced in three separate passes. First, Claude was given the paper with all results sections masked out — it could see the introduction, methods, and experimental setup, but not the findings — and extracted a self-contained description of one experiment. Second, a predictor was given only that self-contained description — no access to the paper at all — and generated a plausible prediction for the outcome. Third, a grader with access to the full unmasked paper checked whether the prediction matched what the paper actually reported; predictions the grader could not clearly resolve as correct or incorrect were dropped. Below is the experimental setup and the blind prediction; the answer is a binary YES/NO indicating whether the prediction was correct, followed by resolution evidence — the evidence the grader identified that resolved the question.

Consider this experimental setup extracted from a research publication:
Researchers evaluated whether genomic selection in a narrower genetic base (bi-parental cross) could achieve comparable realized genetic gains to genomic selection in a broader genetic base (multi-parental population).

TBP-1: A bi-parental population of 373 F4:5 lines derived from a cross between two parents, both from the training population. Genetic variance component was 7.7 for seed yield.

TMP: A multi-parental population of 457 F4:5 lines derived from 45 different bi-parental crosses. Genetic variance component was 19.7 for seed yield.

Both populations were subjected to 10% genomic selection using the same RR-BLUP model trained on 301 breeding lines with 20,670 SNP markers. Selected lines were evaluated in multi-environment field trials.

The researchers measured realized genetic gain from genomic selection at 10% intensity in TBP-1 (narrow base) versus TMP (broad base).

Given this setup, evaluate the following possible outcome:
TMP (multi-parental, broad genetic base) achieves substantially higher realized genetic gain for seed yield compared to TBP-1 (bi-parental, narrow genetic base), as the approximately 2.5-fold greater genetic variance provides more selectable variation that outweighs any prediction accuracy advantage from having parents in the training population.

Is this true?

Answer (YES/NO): NO